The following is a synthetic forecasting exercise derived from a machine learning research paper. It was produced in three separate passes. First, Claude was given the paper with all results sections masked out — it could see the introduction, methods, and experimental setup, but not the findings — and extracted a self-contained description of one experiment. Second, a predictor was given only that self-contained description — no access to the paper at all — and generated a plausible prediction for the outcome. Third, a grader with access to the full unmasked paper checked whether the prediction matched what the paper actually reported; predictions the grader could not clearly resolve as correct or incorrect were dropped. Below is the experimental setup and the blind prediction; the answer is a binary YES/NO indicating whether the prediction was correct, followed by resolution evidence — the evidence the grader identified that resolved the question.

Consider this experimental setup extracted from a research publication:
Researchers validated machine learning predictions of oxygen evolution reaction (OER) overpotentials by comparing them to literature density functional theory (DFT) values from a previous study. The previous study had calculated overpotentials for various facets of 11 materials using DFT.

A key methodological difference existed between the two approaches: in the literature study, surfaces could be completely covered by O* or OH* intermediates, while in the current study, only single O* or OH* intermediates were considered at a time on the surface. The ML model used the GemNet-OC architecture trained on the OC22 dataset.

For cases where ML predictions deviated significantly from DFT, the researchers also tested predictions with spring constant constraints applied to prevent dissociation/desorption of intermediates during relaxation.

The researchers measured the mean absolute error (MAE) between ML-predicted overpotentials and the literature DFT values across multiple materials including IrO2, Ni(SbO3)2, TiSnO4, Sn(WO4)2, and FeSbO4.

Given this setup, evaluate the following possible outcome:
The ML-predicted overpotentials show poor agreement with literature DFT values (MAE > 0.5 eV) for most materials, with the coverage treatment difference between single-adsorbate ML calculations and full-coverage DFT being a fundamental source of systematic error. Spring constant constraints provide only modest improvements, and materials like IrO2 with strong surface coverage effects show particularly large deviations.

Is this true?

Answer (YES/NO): NO